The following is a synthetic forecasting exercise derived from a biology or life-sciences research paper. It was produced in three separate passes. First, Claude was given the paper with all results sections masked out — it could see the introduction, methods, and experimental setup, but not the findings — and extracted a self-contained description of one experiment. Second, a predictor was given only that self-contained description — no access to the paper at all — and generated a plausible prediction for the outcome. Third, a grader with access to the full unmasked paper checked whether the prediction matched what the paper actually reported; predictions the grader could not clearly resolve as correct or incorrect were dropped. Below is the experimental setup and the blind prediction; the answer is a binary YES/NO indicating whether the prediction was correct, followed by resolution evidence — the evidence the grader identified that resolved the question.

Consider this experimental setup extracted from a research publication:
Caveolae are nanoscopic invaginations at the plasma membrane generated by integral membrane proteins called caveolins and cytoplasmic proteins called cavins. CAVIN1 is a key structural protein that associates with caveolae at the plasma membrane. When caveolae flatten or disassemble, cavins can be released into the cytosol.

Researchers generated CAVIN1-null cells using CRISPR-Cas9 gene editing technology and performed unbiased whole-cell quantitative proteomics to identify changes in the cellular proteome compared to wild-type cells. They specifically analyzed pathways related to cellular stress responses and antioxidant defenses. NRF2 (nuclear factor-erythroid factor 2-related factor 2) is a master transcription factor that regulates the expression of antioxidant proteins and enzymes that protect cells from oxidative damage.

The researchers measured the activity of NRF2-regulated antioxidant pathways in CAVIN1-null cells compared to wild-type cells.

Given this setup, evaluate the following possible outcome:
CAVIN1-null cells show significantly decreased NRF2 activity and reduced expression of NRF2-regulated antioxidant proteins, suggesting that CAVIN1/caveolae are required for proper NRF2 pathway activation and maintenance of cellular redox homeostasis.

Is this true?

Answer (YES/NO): NO